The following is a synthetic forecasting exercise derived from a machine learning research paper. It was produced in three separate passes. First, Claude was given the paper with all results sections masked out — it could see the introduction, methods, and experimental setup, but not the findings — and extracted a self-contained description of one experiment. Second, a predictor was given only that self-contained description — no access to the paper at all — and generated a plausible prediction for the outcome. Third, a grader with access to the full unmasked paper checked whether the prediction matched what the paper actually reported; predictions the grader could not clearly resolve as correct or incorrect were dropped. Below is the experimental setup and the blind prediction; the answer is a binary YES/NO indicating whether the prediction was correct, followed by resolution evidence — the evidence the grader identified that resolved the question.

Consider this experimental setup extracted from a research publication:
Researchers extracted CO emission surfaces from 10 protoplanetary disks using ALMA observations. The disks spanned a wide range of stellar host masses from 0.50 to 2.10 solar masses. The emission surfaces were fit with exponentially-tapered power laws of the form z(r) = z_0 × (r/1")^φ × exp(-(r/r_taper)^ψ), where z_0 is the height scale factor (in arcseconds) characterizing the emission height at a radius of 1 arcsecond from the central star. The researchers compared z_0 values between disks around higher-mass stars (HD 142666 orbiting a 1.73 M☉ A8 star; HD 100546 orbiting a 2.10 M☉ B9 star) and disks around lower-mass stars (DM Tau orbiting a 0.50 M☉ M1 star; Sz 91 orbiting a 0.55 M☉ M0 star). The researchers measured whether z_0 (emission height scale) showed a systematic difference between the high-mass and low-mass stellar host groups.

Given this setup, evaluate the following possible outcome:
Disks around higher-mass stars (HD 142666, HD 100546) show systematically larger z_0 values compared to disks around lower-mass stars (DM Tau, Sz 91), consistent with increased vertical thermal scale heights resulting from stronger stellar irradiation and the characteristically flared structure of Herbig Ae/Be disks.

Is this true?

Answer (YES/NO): NO